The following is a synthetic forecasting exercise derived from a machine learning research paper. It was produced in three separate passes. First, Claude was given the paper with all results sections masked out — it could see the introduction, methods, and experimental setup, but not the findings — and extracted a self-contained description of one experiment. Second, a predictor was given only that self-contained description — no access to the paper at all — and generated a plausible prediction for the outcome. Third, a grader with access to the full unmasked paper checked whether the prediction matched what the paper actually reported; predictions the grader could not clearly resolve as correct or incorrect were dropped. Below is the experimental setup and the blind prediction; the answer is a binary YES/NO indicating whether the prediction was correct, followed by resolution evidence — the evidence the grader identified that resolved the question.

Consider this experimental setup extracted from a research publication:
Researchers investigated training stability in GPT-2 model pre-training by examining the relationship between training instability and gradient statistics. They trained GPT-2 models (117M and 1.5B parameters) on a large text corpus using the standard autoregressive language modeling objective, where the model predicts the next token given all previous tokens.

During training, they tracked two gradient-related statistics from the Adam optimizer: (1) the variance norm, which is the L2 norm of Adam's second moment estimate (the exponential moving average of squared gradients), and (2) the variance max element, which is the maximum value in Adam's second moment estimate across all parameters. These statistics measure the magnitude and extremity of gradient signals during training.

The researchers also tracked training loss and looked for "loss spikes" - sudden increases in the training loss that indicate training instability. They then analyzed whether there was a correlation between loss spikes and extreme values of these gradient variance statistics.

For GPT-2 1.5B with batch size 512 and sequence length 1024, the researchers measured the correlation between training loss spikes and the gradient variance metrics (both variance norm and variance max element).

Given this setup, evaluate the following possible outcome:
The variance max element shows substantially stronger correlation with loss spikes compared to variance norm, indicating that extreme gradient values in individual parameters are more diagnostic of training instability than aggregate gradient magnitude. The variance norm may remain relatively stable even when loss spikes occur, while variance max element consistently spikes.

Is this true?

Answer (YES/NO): NO